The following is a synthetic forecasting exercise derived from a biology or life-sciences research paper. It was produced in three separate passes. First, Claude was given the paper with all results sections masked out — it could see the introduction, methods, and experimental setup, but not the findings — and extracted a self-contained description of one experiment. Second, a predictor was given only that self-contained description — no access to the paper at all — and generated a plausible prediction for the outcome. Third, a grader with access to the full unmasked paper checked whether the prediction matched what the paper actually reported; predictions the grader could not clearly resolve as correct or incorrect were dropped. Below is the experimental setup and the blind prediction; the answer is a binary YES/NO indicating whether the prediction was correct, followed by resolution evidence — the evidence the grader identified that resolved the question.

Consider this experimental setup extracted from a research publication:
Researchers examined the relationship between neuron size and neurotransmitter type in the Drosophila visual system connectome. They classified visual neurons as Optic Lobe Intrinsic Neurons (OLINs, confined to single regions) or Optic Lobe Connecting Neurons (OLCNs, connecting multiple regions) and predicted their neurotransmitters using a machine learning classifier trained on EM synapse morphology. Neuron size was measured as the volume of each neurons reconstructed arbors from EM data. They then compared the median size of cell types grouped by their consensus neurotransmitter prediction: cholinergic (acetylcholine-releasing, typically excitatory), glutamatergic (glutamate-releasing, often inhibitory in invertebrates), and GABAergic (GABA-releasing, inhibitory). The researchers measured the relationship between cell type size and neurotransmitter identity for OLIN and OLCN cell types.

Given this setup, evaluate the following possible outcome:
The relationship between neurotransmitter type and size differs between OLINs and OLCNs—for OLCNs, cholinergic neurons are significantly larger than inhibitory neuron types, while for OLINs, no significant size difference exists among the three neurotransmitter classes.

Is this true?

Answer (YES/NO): NO